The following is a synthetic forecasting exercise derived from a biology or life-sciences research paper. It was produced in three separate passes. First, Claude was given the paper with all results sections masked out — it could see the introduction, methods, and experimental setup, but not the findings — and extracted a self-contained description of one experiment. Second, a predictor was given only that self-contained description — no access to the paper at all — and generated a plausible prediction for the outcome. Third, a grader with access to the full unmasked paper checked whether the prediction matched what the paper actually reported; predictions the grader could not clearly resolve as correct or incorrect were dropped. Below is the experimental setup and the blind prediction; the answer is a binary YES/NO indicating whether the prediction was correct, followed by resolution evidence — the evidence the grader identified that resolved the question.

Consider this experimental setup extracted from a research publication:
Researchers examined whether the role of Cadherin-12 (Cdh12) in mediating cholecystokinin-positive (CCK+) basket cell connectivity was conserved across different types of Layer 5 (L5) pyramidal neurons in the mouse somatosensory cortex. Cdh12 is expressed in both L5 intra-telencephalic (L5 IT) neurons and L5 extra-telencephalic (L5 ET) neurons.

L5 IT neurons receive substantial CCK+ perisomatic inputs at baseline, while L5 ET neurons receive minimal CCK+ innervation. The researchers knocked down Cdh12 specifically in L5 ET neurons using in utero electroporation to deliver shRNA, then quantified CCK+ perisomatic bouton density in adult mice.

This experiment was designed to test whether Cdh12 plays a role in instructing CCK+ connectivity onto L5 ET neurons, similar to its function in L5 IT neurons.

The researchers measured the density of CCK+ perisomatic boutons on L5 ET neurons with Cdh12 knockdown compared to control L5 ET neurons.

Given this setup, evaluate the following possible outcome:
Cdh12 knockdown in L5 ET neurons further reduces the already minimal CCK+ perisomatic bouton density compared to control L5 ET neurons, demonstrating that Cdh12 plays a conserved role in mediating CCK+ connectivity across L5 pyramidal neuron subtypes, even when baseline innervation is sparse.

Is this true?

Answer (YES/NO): NO